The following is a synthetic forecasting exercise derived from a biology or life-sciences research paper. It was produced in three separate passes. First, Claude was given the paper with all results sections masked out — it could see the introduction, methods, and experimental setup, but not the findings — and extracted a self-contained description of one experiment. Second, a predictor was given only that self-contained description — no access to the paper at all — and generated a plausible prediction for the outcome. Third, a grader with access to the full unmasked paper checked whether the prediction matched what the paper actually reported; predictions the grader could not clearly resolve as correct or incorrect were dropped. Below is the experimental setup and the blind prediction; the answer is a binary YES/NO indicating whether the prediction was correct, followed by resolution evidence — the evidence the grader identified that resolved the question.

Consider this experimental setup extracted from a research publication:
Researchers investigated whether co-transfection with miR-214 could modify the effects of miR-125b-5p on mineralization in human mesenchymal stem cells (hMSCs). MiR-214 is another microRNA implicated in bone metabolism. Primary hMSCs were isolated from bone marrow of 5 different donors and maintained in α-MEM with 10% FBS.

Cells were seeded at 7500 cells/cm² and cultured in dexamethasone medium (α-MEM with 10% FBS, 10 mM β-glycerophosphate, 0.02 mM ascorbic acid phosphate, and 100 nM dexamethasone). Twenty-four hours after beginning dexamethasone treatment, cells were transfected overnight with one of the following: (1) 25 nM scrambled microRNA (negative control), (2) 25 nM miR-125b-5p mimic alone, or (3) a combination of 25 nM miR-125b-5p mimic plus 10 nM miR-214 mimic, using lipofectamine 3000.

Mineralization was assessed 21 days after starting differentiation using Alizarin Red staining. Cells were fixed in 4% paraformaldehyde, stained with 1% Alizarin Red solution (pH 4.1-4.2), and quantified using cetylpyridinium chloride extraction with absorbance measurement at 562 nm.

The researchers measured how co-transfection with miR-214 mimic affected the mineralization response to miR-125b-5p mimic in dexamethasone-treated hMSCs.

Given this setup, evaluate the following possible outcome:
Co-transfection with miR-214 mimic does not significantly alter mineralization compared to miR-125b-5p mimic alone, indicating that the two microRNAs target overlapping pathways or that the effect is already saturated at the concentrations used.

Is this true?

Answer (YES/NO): NO